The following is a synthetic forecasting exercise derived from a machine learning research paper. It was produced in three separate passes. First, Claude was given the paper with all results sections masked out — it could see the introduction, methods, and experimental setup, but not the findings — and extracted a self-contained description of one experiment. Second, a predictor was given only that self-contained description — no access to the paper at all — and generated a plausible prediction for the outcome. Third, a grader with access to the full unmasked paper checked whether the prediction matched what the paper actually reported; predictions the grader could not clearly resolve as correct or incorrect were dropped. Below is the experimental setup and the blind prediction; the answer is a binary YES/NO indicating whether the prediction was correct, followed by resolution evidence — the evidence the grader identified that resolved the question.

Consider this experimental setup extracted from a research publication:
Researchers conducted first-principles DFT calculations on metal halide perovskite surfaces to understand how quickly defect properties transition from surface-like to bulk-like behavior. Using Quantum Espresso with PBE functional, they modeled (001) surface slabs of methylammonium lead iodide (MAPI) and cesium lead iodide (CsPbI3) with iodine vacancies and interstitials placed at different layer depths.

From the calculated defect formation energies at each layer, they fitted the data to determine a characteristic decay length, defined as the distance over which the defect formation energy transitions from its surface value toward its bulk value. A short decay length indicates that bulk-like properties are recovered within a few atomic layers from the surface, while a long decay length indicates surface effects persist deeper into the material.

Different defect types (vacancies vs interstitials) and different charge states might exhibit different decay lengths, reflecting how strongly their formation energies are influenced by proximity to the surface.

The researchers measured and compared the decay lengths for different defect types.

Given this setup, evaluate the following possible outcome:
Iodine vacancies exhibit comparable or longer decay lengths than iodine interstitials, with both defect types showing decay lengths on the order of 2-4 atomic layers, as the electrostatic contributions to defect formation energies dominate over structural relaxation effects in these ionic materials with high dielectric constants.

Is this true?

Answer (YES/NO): NO